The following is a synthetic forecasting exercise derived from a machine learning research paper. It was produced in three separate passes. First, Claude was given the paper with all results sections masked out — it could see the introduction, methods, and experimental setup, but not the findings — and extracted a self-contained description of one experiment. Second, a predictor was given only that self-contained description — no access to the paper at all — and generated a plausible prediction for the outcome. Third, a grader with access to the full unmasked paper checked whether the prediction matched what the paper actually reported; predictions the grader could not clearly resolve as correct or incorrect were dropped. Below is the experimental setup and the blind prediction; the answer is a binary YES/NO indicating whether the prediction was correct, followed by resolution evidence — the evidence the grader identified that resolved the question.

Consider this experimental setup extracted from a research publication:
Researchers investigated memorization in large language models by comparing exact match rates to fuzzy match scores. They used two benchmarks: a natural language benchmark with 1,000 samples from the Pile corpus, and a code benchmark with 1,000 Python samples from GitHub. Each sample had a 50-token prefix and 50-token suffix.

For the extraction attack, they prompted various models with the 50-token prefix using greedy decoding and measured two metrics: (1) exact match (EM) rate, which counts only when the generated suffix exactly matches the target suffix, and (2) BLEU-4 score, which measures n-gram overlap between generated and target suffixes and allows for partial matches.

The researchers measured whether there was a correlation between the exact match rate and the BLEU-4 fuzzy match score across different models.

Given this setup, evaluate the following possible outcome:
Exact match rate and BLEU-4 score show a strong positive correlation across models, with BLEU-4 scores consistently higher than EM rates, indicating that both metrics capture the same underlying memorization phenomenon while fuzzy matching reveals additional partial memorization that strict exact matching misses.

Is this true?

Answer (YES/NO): YES